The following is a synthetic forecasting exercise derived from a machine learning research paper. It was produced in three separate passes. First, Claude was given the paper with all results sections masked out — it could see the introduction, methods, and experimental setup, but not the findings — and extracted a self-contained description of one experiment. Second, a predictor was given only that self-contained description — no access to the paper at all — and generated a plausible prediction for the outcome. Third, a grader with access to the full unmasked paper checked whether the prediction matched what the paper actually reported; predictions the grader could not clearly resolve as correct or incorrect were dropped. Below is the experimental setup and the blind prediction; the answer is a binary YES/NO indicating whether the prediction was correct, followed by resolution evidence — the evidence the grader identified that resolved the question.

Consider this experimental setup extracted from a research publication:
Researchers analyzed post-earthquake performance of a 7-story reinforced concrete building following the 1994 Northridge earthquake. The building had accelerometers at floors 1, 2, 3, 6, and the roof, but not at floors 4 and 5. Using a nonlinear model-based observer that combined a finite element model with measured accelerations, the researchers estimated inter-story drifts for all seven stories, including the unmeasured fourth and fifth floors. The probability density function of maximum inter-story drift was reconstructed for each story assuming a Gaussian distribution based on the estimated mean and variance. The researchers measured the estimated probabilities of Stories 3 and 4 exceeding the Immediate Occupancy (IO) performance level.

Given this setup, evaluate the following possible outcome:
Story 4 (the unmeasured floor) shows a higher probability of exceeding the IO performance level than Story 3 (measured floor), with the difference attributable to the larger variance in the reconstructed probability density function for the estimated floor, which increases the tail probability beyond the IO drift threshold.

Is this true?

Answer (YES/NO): NO